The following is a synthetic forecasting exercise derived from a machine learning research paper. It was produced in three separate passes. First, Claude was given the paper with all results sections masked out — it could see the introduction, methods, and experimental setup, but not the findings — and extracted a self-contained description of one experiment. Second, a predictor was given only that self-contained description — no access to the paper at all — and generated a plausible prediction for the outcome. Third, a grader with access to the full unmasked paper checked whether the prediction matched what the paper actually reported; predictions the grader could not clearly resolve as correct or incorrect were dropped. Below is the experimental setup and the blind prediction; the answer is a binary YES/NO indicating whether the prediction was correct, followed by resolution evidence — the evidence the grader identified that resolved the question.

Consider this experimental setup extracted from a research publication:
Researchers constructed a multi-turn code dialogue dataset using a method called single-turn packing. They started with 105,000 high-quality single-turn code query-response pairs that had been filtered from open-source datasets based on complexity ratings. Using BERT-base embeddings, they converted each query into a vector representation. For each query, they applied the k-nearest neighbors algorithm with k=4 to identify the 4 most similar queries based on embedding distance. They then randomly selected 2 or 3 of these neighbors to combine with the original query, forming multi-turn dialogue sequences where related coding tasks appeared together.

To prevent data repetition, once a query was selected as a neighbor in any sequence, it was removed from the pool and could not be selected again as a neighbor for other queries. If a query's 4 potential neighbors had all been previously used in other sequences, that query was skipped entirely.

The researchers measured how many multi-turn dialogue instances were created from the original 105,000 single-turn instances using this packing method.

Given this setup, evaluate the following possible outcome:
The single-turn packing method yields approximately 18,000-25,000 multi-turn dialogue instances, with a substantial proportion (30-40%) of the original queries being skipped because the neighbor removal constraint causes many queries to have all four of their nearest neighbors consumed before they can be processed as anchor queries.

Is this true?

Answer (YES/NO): NO